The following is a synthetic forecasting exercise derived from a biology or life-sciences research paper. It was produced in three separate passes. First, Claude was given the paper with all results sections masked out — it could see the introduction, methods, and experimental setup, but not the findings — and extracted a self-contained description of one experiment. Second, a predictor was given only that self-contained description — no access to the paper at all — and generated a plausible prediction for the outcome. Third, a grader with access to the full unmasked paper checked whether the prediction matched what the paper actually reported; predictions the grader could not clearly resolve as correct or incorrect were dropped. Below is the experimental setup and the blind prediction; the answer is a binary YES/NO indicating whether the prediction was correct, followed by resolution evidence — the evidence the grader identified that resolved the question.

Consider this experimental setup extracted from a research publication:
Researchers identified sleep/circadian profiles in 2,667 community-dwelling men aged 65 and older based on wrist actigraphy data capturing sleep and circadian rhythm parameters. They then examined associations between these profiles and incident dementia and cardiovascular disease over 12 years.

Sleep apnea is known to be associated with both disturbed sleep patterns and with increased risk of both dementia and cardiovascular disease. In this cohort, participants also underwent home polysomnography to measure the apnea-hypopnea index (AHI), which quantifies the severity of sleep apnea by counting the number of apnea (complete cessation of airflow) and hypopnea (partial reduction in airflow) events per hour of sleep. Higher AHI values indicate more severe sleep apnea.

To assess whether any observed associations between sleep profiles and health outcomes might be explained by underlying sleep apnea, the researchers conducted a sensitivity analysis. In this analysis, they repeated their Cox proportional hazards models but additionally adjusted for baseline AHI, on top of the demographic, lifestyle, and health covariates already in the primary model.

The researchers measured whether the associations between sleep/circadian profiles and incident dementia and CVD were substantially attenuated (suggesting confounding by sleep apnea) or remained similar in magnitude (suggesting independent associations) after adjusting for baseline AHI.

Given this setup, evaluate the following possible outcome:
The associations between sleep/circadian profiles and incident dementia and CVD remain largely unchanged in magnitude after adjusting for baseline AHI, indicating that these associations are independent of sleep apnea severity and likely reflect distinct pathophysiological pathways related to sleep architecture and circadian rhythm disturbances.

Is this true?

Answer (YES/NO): YES